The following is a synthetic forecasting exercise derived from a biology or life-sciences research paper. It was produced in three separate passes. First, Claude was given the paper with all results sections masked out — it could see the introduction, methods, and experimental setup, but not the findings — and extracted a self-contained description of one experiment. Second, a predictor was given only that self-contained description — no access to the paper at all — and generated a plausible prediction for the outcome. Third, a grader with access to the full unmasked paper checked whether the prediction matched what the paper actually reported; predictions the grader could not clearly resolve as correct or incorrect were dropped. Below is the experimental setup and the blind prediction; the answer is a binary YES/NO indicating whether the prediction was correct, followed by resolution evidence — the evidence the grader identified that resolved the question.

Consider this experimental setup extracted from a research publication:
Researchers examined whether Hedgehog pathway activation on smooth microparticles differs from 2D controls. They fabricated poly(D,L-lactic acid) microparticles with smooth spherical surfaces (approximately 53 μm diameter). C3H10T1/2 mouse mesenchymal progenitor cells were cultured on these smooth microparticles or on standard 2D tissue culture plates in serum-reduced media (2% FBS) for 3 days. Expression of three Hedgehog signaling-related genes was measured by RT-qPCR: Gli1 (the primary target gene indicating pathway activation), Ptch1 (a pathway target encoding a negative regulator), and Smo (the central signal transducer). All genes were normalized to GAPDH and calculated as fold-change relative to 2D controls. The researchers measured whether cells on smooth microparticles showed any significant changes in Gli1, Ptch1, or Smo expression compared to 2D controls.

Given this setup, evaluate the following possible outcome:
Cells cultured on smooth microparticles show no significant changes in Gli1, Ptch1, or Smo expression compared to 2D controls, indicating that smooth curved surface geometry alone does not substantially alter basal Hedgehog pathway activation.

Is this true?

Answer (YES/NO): YES